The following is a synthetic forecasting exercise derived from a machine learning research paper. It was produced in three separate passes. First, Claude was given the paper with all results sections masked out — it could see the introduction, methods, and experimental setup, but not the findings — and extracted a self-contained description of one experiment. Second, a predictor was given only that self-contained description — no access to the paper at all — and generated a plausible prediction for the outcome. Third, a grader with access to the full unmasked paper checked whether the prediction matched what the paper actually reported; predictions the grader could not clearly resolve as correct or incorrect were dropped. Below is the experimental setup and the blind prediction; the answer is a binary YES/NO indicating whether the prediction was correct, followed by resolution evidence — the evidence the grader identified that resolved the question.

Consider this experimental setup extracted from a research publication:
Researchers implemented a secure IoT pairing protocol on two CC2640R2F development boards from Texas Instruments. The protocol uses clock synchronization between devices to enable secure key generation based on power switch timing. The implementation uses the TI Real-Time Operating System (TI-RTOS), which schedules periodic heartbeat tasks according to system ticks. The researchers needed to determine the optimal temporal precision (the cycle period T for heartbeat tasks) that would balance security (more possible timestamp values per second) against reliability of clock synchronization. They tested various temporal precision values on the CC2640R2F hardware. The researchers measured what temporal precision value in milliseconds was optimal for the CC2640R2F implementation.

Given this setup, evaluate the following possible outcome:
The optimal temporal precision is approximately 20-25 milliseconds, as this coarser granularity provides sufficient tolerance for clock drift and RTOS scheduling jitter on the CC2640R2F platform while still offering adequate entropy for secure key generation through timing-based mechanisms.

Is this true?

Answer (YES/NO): NO